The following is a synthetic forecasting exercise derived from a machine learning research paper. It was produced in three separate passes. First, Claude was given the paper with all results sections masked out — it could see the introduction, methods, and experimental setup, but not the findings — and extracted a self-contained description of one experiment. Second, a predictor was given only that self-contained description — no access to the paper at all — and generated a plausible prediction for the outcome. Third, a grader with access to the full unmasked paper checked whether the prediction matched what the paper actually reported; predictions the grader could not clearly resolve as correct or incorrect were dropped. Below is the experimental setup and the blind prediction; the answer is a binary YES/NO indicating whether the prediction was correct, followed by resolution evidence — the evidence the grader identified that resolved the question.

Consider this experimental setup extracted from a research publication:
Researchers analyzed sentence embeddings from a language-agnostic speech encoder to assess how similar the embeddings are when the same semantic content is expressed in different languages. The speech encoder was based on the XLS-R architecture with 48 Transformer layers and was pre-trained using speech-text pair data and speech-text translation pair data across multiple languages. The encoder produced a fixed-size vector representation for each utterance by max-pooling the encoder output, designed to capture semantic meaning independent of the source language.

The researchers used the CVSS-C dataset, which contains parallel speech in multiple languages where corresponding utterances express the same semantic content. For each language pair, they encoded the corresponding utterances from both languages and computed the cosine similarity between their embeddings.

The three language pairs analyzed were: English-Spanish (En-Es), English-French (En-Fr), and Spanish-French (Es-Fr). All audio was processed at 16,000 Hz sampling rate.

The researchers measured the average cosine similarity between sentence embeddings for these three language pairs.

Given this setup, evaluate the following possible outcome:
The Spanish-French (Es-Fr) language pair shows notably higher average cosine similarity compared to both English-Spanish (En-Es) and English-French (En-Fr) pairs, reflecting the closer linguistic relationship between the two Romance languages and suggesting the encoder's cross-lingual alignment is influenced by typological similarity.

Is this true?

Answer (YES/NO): NO